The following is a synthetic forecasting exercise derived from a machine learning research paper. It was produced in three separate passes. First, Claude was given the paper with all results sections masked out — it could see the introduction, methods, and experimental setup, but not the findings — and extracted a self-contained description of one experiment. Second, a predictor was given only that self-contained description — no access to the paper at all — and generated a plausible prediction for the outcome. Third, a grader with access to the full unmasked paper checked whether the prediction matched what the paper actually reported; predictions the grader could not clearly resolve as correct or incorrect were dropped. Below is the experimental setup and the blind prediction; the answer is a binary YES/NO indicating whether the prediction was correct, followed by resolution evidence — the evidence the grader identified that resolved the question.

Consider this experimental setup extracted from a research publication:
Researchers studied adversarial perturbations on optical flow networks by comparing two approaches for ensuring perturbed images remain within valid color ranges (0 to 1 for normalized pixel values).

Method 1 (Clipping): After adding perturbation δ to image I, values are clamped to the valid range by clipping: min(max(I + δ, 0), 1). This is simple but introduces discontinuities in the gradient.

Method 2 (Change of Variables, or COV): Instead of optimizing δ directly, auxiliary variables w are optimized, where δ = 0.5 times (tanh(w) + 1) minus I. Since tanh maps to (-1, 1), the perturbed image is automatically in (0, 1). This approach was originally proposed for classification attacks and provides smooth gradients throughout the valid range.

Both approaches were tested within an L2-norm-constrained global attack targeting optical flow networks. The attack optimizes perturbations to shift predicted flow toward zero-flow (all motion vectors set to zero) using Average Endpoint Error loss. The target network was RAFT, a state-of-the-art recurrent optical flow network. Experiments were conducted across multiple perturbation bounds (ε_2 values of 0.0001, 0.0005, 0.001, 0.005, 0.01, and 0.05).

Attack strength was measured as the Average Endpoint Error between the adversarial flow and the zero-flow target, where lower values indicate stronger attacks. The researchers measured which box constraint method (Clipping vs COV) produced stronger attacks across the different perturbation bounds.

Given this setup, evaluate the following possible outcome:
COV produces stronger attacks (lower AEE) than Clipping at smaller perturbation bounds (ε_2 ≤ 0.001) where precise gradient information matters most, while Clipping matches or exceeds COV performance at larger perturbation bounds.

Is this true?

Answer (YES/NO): NO